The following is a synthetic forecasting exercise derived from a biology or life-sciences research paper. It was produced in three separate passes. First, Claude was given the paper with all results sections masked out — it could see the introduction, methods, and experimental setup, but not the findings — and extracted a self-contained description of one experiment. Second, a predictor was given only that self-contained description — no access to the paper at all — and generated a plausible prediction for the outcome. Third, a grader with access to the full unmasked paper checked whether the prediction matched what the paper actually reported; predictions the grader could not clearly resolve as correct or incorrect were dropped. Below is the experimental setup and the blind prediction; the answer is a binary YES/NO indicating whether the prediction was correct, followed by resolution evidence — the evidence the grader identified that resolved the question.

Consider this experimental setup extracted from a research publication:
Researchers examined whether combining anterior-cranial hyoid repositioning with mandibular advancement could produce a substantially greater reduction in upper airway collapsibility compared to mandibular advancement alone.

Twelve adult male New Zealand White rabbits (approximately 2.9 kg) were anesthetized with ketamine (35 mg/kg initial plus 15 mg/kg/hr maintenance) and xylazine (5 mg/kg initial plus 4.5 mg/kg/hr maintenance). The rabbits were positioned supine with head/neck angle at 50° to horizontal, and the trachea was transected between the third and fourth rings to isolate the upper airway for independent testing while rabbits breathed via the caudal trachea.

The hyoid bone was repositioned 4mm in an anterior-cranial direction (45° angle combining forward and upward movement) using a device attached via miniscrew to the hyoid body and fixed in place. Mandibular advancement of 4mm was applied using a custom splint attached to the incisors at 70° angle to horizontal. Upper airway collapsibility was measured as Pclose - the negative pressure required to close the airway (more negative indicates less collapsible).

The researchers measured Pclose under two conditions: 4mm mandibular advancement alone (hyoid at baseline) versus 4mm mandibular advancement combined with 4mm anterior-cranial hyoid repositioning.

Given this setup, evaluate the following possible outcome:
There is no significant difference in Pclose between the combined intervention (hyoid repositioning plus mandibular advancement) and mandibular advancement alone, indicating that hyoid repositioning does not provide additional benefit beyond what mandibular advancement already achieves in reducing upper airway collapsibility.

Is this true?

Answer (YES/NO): NO